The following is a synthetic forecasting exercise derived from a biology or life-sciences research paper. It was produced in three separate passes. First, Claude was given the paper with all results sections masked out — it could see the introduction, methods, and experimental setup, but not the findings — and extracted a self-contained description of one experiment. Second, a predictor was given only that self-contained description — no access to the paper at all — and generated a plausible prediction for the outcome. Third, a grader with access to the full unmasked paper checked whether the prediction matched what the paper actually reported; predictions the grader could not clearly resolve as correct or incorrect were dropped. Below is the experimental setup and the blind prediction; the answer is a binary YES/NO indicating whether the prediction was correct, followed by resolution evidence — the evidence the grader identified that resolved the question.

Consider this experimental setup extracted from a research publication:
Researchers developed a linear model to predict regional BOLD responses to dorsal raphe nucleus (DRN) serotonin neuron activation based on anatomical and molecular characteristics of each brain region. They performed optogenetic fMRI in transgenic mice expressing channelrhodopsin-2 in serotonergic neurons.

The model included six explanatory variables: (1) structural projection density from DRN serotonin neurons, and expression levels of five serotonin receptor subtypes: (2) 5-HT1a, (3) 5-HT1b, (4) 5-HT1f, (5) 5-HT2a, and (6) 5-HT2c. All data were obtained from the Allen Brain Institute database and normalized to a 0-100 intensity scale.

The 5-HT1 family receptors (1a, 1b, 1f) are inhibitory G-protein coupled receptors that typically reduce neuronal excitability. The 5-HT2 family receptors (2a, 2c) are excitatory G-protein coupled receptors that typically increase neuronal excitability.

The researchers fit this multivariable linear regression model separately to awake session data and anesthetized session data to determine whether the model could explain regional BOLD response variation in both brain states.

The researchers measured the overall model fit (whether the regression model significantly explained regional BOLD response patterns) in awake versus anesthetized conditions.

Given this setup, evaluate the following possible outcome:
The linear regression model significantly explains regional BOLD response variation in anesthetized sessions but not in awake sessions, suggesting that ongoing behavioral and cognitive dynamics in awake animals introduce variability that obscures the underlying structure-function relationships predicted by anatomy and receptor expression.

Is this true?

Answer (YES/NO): NO